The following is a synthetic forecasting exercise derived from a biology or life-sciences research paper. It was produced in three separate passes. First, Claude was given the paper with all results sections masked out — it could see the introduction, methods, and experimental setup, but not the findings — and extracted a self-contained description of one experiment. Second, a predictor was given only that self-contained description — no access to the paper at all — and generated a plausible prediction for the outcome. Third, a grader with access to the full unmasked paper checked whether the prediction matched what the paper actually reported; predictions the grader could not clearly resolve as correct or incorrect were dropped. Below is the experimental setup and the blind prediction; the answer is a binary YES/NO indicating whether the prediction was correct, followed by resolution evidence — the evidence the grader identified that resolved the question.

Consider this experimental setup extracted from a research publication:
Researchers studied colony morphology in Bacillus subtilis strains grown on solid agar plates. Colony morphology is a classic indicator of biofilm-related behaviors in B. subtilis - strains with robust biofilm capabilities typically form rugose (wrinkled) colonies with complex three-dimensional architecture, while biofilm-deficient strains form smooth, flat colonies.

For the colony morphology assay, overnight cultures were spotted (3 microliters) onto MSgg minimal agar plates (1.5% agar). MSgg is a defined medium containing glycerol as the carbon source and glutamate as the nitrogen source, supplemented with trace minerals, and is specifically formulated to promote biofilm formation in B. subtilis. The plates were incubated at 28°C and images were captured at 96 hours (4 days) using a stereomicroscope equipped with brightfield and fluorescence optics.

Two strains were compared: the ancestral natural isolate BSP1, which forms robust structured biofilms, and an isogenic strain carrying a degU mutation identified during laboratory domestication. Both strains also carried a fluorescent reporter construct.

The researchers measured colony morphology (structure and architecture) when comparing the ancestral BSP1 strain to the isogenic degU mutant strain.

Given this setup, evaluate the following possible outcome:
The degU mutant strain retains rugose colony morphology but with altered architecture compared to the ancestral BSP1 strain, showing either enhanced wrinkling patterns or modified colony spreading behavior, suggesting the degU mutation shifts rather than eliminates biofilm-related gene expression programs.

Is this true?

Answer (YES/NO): NO